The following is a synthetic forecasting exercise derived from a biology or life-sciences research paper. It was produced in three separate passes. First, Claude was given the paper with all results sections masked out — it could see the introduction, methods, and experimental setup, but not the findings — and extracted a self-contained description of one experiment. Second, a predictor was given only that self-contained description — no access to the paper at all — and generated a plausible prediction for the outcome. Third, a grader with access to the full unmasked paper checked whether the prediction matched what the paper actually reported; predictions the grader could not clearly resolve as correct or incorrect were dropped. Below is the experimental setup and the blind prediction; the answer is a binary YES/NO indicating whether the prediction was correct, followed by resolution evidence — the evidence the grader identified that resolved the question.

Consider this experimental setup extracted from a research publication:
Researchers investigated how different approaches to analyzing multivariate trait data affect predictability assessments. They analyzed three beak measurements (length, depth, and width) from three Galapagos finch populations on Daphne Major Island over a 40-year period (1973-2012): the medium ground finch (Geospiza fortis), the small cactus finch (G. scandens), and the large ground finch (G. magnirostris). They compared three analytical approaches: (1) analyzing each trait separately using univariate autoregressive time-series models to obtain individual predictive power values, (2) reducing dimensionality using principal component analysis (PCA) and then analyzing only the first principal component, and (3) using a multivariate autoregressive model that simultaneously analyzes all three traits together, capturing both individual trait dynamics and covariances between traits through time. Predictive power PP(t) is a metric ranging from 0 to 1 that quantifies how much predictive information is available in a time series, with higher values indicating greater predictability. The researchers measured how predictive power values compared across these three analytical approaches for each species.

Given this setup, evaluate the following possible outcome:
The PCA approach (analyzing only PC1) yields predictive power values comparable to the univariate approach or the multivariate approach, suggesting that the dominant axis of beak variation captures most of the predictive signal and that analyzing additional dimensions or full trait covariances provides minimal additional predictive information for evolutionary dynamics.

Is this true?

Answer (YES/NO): NO